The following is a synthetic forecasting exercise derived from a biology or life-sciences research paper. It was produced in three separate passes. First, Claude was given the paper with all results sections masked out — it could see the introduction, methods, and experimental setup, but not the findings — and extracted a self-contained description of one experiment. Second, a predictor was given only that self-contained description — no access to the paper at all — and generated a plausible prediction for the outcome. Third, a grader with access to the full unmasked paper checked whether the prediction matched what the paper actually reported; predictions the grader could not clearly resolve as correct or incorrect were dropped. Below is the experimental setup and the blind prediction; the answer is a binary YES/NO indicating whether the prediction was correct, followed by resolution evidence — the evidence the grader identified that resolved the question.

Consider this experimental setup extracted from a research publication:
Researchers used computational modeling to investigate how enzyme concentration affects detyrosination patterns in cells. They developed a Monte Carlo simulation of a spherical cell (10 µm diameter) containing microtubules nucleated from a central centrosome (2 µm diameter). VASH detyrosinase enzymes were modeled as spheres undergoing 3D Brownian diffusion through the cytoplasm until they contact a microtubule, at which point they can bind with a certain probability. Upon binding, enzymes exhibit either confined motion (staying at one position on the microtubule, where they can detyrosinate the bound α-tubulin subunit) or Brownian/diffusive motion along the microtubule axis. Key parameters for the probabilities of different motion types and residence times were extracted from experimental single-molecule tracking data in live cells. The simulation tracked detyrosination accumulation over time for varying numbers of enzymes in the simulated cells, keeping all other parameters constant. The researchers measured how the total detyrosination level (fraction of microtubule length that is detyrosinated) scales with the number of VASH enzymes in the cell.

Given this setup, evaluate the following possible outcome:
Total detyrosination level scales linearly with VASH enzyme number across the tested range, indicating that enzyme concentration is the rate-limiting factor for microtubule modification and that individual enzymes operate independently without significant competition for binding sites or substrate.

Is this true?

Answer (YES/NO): YES